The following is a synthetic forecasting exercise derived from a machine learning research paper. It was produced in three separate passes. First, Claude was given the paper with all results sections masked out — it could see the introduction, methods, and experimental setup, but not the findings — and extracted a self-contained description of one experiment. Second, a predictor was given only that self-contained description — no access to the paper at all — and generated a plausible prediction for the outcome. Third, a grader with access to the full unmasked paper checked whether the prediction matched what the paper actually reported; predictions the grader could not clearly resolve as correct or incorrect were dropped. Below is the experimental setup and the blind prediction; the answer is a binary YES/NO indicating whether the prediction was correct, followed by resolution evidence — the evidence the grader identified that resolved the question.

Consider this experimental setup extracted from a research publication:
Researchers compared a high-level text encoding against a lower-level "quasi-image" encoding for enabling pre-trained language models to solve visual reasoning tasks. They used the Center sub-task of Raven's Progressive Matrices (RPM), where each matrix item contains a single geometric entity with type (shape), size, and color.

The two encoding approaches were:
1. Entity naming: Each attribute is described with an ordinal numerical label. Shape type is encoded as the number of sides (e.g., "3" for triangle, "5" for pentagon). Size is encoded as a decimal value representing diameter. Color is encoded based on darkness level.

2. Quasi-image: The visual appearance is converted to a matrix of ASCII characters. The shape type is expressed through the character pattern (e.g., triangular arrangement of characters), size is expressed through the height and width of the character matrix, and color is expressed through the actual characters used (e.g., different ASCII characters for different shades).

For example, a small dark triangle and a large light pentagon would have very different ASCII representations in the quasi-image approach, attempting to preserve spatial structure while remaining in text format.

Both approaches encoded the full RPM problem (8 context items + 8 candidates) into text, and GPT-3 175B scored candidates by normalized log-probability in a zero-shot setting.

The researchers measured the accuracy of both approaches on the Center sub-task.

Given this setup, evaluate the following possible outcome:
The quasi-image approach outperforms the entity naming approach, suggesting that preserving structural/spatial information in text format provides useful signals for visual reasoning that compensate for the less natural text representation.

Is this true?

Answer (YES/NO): NO